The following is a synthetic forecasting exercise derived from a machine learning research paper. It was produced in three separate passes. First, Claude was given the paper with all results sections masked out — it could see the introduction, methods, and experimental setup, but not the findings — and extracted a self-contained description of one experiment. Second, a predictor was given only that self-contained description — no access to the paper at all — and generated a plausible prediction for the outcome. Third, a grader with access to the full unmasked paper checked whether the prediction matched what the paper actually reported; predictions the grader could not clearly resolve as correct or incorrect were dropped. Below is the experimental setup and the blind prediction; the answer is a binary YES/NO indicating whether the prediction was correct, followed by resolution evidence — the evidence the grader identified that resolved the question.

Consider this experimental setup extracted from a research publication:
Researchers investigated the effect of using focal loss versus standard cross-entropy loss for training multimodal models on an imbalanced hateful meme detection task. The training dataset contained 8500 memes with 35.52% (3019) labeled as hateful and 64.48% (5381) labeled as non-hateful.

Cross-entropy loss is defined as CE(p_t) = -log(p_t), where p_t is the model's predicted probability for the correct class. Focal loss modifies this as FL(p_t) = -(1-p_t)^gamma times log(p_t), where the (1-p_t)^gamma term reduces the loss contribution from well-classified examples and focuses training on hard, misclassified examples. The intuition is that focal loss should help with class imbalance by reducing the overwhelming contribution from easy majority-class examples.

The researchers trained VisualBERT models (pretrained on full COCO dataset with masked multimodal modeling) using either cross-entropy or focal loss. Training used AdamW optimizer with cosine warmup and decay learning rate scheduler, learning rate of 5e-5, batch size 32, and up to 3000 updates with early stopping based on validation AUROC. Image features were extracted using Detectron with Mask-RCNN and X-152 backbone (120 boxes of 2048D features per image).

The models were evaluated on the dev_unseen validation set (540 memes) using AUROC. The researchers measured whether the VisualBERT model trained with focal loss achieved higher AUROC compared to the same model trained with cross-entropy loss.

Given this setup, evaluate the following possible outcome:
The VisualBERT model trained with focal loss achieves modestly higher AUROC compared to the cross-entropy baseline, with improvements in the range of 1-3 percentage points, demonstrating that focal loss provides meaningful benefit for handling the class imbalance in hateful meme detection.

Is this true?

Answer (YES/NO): YES